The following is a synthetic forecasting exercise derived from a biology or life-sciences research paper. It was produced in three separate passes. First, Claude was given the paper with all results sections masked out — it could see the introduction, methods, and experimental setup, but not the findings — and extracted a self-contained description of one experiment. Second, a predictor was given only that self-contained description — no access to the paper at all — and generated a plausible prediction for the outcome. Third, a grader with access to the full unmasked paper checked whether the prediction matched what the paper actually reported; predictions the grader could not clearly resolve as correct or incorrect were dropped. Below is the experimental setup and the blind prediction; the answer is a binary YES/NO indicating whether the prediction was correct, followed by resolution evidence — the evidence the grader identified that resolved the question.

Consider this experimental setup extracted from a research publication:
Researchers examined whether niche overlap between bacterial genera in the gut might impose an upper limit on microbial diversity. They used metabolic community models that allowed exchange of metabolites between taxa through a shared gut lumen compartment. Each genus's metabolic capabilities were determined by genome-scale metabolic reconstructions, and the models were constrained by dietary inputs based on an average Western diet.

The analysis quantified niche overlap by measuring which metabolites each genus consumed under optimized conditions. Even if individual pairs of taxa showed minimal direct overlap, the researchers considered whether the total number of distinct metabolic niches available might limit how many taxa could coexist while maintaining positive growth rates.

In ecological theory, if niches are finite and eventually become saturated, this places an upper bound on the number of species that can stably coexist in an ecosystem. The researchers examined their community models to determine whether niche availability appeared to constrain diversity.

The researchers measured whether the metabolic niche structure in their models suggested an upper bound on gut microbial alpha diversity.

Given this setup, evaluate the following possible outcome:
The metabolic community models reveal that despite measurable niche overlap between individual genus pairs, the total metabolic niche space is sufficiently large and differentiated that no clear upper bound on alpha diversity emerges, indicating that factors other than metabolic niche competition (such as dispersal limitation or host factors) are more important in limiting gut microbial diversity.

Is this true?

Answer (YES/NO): NO